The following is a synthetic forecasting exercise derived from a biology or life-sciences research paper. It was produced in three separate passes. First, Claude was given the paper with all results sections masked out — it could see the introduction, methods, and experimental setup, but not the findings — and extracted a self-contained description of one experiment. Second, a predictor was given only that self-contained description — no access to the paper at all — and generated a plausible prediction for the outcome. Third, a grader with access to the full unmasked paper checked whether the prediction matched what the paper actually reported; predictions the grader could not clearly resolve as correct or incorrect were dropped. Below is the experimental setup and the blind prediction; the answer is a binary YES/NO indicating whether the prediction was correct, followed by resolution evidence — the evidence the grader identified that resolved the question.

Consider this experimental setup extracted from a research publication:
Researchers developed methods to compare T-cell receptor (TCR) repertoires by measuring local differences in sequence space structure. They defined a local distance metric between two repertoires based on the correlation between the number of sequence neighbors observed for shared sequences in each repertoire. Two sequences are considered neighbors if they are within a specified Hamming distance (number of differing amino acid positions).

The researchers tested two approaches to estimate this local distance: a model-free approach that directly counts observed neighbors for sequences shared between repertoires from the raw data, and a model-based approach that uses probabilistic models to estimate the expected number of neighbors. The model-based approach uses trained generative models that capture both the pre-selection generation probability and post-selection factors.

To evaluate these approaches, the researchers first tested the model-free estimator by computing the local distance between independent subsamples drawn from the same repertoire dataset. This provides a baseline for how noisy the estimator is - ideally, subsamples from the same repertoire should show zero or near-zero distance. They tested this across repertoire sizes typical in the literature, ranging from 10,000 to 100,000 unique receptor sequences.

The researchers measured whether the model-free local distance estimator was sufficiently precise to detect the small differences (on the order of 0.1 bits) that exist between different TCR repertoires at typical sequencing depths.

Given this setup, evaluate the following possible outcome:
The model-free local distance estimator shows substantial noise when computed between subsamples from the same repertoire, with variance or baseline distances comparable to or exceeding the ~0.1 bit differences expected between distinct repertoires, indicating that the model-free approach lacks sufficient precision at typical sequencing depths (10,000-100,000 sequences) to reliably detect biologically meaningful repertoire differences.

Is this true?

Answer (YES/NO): YES